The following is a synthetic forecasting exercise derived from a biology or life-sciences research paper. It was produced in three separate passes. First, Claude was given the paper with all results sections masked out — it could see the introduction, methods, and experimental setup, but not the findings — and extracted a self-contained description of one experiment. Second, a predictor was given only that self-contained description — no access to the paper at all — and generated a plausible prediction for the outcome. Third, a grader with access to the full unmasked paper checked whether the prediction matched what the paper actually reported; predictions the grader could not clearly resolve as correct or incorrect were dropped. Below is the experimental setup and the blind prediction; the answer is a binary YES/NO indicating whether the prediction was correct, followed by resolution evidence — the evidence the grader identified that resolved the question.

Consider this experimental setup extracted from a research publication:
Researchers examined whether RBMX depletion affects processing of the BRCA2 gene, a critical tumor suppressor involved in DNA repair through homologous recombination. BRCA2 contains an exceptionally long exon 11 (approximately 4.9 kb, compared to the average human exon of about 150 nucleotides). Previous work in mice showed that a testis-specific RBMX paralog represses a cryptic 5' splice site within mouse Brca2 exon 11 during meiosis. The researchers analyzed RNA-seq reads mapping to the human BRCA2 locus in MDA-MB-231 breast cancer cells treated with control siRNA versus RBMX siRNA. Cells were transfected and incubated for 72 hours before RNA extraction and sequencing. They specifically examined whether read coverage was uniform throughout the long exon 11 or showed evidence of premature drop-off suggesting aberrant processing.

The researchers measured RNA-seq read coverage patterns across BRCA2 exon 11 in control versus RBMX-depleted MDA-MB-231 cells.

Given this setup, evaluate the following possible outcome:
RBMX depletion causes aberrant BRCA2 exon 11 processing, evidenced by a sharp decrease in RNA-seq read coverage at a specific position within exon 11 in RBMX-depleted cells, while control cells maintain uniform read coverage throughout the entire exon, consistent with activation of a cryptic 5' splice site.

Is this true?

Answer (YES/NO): NO